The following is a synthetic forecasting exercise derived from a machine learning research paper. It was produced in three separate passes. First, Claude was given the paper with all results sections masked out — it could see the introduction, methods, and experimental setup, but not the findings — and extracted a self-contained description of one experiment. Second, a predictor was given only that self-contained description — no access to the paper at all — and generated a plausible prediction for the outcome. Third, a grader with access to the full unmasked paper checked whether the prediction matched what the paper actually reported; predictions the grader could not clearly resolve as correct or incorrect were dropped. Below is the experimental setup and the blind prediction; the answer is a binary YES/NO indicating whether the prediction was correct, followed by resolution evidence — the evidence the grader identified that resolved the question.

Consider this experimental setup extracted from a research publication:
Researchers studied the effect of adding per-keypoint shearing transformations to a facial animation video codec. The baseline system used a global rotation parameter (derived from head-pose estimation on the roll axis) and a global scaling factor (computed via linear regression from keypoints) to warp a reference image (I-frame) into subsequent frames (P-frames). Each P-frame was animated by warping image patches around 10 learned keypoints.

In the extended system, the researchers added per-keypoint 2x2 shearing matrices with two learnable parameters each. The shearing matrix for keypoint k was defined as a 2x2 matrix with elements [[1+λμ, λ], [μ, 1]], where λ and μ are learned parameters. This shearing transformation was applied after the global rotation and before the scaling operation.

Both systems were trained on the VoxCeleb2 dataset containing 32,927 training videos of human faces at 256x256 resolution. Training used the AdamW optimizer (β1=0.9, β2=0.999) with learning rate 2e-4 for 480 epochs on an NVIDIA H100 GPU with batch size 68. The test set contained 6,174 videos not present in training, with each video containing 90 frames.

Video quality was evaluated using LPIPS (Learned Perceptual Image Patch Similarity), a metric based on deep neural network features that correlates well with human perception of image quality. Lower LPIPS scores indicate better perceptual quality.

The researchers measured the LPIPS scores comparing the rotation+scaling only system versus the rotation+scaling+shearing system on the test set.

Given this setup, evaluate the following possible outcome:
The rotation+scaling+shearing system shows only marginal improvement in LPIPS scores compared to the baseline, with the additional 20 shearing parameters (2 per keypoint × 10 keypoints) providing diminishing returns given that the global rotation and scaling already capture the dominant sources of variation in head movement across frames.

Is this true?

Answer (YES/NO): NO